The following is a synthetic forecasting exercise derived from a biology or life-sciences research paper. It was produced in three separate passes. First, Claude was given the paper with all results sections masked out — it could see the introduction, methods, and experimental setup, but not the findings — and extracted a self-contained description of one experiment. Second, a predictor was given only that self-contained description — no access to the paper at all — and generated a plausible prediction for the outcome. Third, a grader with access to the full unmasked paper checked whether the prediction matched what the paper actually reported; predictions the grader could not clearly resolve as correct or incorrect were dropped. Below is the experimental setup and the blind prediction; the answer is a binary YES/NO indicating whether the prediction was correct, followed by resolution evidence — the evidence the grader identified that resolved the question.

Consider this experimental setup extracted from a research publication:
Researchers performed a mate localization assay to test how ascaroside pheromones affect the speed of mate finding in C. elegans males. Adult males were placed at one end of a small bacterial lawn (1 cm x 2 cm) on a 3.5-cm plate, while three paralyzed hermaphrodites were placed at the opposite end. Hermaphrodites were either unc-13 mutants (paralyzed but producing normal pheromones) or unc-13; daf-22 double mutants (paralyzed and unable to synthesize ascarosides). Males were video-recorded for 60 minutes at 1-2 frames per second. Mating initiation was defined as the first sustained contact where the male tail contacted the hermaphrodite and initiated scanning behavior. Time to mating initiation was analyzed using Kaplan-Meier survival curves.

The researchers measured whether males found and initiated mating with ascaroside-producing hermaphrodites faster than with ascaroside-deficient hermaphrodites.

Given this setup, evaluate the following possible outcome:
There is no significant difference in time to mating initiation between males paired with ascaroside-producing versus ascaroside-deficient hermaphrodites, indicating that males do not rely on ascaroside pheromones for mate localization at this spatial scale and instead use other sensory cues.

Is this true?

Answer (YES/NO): NO